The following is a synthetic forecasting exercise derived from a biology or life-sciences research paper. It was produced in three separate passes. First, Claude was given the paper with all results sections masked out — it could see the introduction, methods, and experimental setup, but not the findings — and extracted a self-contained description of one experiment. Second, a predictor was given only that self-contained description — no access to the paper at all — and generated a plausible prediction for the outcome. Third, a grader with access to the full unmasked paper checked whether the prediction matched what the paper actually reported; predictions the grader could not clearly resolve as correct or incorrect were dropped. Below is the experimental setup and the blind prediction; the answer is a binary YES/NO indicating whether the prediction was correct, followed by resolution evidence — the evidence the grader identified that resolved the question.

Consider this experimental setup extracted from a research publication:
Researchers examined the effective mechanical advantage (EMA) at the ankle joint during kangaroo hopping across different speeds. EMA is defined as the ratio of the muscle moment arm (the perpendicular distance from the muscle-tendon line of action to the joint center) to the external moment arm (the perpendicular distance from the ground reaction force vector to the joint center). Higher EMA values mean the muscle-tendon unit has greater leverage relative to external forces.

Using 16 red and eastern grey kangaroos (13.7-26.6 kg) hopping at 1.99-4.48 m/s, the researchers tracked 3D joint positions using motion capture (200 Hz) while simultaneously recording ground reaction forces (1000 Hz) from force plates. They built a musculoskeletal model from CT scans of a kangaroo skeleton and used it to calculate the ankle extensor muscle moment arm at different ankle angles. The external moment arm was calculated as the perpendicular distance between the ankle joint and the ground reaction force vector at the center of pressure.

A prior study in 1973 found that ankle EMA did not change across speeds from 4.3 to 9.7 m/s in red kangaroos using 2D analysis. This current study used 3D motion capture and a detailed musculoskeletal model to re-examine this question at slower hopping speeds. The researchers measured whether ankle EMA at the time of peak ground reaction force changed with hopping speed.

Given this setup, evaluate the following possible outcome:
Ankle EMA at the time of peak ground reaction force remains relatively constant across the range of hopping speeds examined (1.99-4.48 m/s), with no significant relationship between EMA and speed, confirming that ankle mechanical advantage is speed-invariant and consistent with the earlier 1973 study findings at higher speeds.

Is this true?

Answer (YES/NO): NO